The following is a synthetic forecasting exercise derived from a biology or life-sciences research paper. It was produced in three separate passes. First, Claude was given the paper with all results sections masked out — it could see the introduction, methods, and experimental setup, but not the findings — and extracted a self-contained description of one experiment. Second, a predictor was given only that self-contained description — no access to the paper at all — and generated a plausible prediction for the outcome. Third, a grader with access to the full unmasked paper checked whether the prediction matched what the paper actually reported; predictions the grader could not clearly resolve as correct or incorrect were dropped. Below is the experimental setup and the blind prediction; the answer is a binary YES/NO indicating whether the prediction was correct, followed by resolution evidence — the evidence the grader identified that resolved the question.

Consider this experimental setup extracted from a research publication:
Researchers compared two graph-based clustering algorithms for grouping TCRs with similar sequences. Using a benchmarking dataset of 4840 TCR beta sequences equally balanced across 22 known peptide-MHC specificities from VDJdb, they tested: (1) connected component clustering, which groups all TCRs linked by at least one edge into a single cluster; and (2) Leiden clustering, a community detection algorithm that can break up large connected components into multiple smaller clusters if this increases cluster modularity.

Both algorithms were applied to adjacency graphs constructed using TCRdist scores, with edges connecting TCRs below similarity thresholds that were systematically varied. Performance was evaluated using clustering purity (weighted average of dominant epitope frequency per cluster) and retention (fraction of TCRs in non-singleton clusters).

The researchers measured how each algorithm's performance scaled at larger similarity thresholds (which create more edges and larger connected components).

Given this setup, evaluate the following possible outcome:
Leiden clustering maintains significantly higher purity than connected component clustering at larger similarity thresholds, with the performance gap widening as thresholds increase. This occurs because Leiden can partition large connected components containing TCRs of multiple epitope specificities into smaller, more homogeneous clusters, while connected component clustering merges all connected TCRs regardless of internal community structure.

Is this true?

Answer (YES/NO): YES